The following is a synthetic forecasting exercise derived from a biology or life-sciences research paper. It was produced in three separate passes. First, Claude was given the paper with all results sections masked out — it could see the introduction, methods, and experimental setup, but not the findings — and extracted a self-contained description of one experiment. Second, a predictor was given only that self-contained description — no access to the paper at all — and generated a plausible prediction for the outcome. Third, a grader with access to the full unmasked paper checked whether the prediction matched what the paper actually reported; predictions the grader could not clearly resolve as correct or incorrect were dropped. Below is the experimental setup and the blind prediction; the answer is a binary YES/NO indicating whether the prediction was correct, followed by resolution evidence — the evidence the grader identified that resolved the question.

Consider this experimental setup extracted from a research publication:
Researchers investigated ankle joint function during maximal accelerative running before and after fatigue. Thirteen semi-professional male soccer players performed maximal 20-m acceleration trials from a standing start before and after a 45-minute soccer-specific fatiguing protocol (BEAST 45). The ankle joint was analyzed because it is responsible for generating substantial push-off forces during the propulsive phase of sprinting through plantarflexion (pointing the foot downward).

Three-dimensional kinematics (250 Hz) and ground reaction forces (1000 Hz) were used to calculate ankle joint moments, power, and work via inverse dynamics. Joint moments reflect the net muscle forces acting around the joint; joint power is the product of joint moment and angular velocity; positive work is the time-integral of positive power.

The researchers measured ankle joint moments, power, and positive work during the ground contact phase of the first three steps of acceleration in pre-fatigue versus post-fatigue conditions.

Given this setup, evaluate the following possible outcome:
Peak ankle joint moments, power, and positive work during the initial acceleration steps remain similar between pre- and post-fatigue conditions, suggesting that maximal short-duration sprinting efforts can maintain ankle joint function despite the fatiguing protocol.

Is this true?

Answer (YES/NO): YES